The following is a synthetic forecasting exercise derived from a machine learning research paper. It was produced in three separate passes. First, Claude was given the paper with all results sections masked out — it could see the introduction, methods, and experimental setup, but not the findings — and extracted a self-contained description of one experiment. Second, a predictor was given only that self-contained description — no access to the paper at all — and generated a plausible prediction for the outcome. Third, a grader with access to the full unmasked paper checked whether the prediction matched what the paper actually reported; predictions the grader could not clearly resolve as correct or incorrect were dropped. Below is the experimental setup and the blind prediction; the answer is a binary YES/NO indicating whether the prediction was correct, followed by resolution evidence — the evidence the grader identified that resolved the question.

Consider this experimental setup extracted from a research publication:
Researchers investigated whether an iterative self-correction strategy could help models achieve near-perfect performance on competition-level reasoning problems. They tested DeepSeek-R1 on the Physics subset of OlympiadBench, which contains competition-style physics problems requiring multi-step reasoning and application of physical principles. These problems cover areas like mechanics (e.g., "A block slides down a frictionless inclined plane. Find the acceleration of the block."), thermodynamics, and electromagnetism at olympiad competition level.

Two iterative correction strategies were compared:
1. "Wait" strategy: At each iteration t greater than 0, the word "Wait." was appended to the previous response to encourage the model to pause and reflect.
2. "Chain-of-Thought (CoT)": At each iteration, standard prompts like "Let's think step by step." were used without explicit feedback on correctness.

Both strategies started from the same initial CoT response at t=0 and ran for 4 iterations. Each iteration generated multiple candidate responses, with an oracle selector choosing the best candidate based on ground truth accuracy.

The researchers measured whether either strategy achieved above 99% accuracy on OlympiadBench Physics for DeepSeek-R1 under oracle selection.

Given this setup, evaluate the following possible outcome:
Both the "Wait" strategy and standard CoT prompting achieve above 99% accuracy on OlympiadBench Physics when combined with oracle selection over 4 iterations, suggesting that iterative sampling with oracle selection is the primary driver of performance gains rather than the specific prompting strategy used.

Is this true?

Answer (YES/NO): NO